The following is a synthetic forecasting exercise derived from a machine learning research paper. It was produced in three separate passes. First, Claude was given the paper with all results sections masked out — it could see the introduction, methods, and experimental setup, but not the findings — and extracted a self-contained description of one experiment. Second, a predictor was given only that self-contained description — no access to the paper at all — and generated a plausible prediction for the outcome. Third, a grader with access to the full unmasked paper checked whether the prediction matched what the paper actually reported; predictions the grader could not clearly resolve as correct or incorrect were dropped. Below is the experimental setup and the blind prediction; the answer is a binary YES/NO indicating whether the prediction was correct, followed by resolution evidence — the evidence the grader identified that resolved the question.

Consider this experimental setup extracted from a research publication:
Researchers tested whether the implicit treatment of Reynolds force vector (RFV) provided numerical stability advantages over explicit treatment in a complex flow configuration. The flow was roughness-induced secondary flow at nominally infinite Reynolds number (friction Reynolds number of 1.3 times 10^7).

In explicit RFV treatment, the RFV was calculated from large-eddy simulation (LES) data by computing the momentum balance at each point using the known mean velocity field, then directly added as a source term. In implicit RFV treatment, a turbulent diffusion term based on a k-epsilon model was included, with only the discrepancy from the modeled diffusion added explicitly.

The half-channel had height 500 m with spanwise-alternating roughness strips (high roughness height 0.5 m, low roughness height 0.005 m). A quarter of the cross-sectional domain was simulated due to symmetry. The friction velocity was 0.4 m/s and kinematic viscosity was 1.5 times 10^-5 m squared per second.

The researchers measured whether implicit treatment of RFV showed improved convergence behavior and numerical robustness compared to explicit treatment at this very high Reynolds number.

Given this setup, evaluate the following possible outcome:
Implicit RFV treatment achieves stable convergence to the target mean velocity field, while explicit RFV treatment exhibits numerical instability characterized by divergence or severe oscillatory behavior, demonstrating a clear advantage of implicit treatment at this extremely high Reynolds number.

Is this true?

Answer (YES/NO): NO